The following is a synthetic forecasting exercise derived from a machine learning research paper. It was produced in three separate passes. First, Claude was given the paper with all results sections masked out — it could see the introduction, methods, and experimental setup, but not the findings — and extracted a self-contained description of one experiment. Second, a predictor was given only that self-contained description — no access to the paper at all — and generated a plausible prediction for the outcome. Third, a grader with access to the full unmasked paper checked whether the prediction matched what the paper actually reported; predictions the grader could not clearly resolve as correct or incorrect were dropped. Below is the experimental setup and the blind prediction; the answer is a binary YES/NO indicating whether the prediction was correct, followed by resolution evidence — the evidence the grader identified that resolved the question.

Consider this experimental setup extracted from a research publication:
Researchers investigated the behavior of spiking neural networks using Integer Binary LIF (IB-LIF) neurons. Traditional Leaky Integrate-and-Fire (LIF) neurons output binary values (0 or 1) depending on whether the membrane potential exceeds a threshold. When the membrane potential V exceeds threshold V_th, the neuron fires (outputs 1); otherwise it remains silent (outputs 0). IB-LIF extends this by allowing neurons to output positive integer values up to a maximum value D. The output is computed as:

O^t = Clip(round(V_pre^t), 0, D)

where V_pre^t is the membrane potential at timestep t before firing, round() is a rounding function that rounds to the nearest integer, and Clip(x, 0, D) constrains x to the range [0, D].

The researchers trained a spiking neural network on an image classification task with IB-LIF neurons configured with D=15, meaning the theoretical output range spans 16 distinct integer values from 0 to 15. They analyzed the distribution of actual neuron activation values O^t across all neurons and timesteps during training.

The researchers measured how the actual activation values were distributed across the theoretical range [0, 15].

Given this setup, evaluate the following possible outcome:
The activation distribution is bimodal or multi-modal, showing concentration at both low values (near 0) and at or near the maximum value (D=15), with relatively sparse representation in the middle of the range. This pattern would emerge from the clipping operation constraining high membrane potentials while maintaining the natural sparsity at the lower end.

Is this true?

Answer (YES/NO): NO